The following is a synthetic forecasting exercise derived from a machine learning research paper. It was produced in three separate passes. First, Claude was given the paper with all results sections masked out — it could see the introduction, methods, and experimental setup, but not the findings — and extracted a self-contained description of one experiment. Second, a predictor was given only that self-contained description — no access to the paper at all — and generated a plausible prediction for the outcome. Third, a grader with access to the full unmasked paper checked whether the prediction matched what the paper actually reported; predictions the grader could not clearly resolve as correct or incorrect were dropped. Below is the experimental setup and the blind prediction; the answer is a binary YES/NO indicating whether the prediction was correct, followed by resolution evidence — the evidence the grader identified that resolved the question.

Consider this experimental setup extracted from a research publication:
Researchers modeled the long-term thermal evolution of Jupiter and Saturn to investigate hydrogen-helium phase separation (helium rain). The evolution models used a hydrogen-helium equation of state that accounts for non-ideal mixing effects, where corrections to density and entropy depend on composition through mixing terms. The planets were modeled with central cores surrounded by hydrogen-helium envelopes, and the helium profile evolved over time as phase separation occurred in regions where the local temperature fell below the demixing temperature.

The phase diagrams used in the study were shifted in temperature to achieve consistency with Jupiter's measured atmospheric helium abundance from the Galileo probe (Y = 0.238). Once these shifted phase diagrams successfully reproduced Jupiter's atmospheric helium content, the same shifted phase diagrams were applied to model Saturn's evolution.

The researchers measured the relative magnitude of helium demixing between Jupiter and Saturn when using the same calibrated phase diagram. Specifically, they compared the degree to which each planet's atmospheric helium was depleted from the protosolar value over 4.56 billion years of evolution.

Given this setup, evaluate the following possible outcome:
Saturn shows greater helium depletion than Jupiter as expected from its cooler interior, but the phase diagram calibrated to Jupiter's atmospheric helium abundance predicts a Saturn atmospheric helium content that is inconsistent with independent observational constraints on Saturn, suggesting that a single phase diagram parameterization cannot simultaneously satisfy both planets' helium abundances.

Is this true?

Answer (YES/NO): NO